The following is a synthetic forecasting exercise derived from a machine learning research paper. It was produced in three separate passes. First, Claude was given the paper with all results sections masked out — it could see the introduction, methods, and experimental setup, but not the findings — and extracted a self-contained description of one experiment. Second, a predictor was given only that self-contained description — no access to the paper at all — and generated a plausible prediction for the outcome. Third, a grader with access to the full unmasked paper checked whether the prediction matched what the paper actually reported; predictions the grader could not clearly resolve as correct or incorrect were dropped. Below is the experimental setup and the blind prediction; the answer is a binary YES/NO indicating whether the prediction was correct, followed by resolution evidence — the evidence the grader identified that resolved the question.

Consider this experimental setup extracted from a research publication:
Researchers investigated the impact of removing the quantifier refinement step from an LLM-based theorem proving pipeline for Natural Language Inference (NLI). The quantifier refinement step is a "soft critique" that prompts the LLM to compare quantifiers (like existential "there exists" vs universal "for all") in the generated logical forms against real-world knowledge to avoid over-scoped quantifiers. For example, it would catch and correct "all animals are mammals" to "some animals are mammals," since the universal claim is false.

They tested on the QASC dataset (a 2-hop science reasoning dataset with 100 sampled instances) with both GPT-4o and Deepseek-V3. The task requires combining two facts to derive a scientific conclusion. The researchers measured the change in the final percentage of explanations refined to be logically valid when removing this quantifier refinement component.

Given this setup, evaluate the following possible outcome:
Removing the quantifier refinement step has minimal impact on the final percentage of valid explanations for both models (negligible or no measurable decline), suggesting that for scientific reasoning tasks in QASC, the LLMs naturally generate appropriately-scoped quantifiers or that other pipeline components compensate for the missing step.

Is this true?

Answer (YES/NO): YES